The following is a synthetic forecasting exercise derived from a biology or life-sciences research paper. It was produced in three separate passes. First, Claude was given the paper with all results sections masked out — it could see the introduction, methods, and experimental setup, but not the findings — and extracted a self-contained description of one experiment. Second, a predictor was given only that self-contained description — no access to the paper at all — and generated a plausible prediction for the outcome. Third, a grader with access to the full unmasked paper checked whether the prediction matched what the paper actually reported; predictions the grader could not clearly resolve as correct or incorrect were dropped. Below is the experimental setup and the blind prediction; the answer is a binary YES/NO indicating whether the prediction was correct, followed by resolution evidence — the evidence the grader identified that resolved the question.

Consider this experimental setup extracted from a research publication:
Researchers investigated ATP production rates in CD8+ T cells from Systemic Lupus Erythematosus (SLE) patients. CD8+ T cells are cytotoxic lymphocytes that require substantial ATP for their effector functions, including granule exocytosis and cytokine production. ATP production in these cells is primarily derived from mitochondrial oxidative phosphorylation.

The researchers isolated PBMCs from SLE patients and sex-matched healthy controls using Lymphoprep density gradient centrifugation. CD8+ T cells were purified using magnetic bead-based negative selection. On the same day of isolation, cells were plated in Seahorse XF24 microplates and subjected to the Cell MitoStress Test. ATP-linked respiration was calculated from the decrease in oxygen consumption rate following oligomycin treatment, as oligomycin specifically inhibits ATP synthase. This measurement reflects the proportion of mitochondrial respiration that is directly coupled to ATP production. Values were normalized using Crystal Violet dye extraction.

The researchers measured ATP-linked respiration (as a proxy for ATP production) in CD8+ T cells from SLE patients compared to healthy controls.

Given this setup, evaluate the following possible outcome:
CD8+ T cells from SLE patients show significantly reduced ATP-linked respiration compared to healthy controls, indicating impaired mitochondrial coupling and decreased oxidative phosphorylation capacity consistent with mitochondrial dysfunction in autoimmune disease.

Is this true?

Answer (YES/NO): YES